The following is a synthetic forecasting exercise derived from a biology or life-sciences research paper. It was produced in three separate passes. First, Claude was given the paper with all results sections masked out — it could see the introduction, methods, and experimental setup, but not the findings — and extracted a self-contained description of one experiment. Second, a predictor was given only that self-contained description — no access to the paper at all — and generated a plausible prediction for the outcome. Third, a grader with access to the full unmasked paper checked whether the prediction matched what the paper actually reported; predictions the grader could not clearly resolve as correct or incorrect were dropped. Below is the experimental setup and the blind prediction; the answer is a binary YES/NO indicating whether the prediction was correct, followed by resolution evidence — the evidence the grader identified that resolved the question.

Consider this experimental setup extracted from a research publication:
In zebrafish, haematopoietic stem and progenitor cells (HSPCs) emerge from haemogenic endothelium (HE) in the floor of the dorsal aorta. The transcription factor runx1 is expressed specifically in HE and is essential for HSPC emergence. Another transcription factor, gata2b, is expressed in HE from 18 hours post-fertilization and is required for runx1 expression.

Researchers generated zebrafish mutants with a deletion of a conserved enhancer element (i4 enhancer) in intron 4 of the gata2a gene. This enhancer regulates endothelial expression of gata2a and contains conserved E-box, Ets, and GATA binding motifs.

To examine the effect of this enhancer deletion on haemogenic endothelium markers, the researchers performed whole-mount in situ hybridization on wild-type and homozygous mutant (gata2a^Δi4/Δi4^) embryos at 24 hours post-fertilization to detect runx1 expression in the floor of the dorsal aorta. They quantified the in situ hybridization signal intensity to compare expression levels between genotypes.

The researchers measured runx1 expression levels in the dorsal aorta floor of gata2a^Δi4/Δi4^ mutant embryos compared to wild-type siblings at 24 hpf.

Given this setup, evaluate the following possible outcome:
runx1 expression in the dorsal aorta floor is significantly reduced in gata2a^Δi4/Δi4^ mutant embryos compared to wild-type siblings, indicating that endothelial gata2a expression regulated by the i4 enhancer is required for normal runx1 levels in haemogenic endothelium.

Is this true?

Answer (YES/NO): YES